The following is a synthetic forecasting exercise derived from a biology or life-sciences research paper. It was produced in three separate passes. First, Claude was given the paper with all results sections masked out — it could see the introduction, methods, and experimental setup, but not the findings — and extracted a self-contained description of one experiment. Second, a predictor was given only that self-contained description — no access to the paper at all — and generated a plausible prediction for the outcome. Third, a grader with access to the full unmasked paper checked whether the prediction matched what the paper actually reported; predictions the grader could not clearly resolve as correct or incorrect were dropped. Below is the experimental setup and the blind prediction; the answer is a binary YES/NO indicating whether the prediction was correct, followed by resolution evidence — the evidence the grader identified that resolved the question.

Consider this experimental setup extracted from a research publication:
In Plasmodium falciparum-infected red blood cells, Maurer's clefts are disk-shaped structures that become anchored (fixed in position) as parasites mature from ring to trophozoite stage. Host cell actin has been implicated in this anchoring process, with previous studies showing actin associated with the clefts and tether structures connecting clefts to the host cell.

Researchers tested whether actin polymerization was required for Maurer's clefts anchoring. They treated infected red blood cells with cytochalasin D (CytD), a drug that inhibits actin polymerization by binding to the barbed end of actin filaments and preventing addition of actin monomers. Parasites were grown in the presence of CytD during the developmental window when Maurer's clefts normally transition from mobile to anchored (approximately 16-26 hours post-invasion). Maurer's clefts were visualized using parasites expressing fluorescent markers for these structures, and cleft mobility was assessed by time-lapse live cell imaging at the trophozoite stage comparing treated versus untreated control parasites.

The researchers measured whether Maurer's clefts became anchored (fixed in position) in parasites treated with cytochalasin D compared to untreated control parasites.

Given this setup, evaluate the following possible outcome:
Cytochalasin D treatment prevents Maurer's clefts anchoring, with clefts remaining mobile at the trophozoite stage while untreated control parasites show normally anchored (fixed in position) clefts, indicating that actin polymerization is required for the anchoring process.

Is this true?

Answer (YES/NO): NO